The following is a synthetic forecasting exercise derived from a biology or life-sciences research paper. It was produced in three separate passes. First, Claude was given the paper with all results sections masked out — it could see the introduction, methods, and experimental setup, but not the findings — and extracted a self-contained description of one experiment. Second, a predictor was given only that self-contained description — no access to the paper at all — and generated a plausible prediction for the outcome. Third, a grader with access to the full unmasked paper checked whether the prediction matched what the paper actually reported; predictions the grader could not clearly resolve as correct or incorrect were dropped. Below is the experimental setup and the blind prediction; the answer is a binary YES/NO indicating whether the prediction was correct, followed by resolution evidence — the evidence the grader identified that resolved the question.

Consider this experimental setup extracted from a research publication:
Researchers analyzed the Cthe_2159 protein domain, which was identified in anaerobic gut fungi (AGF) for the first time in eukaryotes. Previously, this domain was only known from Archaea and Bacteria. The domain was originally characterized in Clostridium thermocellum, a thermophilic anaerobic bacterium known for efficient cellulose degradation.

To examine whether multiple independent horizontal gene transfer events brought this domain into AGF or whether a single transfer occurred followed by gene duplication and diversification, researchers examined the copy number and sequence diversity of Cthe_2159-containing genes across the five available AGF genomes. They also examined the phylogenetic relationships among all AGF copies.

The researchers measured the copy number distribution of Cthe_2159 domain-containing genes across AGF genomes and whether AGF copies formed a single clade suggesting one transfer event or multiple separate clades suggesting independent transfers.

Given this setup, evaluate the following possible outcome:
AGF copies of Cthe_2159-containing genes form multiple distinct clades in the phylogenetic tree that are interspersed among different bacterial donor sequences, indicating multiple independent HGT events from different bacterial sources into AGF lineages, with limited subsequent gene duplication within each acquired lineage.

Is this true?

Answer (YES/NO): NO